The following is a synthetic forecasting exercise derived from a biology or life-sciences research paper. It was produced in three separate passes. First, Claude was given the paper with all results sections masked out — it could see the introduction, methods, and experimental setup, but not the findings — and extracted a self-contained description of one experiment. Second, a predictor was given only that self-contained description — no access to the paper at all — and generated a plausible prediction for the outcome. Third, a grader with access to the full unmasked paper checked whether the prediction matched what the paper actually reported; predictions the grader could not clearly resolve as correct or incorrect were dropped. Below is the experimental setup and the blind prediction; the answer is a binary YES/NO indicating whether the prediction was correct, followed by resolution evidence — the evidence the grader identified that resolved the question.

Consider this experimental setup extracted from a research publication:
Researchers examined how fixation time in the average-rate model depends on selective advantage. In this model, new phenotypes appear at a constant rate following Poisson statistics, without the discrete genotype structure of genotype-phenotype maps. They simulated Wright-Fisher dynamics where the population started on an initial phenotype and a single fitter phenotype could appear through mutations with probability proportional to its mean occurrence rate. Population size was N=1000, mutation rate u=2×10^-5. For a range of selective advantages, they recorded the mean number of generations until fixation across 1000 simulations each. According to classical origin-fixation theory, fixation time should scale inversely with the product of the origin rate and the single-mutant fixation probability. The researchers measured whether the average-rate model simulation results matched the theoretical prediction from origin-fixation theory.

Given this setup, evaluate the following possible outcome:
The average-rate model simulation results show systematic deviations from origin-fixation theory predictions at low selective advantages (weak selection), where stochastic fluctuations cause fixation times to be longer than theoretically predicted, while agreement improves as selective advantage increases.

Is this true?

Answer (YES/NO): NO